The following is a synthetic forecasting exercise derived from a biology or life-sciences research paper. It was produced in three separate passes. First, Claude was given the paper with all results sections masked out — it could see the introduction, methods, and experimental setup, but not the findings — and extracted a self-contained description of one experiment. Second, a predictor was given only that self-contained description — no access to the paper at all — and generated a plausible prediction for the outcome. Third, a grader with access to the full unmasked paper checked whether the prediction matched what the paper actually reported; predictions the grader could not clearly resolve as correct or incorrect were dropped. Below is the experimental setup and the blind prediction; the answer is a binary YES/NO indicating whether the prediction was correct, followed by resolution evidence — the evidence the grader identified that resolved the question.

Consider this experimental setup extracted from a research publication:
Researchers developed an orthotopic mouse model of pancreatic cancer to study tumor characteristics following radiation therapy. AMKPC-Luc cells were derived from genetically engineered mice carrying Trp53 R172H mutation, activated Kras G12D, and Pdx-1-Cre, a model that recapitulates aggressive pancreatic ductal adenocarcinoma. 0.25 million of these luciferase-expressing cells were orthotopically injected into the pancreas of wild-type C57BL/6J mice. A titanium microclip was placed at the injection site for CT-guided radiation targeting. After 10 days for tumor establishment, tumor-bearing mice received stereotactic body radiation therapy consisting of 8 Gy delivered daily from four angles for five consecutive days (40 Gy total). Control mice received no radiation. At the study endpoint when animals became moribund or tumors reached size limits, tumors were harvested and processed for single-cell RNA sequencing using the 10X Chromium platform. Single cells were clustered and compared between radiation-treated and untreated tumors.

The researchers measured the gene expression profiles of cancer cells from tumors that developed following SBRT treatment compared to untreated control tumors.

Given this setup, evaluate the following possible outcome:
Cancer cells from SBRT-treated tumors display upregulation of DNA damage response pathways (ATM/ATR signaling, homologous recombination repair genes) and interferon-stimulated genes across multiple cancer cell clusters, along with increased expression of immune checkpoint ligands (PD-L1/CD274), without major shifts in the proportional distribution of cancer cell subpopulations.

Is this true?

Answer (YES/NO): NO